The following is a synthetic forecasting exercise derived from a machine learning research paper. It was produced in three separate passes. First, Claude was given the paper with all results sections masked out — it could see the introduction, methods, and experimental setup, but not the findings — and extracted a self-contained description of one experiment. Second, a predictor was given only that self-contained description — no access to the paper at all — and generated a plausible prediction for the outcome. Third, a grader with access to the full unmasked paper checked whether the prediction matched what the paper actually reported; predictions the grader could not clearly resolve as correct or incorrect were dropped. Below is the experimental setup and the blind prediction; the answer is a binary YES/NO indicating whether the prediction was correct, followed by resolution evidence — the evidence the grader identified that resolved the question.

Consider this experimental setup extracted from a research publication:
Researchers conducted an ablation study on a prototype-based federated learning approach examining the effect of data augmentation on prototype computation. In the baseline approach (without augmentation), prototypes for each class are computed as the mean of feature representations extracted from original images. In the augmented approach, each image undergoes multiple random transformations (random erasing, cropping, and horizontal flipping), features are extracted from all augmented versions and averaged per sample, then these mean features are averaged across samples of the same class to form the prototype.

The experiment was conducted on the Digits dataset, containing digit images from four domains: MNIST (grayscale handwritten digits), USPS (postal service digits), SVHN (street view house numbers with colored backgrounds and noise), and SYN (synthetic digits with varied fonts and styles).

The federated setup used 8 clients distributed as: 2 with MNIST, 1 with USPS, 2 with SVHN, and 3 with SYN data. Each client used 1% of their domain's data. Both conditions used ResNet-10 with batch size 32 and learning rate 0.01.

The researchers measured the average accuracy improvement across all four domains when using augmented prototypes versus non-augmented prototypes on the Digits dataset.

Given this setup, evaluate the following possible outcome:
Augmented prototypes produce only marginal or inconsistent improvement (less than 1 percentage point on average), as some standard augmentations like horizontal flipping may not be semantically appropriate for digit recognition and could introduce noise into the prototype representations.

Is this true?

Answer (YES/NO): NO